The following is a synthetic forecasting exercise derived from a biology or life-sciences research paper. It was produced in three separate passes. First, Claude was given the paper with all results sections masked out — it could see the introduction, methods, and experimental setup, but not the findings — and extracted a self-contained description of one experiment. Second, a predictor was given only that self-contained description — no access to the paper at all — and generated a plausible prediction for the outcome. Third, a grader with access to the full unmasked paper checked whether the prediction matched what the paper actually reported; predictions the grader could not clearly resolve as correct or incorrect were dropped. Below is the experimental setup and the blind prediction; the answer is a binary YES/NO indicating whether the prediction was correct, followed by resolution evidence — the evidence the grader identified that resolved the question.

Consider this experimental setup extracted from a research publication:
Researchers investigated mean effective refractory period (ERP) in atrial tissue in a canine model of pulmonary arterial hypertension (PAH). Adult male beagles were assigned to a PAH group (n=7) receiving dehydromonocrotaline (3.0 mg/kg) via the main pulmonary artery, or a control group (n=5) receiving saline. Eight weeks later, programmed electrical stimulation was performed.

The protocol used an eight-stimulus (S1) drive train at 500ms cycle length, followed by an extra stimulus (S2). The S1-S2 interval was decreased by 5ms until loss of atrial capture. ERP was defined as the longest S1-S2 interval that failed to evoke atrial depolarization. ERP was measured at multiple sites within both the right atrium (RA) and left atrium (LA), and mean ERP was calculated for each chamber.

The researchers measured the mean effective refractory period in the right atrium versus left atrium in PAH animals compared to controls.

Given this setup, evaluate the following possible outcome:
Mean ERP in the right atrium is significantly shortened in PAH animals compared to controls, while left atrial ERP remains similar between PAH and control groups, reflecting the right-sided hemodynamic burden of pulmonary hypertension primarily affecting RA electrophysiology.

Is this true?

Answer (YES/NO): NO